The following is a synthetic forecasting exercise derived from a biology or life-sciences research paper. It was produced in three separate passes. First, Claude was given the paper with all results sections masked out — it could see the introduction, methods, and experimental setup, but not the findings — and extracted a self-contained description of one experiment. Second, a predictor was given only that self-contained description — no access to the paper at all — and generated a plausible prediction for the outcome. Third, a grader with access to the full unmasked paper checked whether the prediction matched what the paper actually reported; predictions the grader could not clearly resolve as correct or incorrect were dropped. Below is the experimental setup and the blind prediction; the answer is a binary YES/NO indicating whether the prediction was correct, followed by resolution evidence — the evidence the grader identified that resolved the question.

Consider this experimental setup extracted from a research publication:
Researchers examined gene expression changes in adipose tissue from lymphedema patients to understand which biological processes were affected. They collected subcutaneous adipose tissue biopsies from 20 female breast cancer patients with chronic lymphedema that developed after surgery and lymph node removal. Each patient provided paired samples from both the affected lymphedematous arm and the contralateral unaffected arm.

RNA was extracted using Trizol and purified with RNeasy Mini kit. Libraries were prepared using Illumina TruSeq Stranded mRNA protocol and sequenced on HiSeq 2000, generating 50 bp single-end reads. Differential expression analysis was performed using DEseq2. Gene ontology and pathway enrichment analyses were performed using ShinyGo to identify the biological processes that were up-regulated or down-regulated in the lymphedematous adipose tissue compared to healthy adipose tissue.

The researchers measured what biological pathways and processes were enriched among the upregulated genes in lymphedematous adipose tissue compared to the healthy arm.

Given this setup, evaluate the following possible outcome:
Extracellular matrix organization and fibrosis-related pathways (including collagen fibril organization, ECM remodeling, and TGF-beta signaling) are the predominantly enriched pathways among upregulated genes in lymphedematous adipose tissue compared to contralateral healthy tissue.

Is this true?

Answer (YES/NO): NO